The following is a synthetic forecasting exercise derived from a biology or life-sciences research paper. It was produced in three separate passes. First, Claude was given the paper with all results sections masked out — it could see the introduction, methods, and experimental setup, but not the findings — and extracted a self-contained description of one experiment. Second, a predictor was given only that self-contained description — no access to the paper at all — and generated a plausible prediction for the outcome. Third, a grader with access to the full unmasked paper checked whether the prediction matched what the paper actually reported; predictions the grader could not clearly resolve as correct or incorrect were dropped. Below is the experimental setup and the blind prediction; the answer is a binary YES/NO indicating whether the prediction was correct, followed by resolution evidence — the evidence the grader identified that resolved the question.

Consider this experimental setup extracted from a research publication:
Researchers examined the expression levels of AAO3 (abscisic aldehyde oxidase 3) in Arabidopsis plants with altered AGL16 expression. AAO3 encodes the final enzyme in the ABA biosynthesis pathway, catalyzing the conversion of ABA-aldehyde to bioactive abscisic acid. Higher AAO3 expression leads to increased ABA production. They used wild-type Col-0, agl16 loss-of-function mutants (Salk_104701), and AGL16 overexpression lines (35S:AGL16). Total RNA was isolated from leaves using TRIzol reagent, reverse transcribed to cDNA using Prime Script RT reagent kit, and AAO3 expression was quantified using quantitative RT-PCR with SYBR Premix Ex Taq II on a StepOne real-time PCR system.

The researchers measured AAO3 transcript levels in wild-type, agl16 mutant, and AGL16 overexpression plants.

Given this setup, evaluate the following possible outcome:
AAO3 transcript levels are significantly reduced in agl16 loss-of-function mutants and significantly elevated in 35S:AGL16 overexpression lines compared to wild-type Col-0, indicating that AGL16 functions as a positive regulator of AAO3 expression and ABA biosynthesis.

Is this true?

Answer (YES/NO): NO